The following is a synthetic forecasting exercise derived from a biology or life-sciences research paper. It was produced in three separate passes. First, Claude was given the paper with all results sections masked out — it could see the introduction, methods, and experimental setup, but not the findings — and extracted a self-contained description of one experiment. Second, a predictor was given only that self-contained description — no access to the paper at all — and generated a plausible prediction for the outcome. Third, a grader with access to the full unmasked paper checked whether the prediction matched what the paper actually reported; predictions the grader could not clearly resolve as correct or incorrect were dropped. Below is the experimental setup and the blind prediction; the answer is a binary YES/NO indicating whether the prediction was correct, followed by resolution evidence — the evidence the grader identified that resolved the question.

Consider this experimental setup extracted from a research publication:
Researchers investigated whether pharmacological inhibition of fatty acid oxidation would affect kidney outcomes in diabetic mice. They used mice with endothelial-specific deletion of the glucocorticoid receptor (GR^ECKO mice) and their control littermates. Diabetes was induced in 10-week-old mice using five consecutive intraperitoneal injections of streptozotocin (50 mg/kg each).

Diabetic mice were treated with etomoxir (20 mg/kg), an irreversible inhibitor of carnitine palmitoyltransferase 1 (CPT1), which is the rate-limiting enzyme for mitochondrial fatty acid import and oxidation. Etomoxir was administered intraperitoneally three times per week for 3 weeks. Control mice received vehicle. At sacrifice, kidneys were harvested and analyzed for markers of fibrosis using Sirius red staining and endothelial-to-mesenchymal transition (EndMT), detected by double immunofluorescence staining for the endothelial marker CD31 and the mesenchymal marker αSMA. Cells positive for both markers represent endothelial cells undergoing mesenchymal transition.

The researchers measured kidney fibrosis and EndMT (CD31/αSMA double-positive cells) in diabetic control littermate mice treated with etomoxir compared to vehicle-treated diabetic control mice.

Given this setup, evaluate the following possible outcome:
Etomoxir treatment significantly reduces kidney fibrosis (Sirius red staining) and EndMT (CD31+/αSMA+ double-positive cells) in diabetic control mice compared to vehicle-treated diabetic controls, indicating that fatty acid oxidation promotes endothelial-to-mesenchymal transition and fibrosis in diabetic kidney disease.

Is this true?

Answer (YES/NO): NO